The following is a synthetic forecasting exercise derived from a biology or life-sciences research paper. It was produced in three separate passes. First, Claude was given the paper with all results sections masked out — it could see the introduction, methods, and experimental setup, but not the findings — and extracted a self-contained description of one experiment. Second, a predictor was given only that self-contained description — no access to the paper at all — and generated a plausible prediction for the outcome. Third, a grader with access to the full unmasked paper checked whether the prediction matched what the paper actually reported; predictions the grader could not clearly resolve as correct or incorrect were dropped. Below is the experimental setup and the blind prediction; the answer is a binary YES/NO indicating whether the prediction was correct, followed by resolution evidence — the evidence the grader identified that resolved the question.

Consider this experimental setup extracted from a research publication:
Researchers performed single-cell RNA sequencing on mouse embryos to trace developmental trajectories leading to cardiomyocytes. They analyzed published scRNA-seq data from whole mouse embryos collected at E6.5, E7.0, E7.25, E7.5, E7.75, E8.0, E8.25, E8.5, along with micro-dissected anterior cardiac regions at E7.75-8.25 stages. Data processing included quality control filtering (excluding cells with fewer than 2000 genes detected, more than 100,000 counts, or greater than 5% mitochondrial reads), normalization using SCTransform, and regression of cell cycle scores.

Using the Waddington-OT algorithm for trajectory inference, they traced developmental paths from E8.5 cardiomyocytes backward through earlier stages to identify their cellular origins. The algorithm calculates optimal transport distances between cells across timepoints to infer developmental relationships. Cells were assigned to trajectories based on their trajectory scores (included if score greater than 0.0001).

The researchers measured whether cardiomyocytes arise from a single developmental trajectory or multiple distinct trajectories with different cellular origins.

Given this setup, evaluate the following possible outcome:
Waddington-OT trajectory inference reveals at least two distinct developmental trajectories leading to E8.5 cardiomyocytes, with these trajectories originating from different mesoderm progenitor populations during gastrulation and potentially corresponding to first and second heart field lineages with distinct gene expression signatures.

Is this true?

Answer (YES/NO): YES